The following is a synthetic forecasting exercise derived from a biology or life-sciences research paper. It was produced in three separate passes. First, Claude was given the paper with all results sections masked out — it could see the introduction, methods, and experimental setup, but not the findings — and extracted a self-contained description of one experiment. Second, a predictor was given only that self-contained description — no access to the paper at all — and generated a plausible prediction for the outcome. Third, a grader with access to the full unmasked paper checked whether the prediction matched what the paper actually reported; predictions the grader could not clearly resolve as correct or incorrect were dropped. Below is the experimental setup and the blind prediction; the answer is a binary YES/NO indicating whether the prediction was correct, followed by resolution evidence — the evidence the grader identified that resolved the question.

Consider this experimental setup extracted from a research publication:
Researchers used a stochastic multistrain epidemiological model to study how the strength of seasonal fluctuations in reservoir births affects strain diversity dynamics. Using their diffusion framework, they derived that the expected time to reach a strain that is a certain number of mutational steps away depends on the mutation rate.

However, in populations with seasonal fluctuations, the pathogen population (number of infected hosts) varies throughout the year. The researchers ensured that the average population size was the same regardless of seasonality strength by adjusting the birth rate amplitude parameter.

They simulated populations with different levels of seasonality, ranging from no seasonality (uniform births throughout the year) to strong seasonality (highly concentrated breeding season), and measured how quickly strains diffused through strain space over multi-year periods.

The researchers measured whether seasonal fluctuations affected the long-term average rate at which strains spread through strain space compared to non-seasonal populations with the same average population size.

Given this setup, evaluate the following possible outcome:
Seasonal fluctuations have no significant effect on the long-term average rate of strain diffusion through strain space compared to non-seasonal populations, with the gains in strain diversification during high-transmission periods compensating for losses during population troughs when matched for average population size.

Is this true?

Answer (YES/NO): NO